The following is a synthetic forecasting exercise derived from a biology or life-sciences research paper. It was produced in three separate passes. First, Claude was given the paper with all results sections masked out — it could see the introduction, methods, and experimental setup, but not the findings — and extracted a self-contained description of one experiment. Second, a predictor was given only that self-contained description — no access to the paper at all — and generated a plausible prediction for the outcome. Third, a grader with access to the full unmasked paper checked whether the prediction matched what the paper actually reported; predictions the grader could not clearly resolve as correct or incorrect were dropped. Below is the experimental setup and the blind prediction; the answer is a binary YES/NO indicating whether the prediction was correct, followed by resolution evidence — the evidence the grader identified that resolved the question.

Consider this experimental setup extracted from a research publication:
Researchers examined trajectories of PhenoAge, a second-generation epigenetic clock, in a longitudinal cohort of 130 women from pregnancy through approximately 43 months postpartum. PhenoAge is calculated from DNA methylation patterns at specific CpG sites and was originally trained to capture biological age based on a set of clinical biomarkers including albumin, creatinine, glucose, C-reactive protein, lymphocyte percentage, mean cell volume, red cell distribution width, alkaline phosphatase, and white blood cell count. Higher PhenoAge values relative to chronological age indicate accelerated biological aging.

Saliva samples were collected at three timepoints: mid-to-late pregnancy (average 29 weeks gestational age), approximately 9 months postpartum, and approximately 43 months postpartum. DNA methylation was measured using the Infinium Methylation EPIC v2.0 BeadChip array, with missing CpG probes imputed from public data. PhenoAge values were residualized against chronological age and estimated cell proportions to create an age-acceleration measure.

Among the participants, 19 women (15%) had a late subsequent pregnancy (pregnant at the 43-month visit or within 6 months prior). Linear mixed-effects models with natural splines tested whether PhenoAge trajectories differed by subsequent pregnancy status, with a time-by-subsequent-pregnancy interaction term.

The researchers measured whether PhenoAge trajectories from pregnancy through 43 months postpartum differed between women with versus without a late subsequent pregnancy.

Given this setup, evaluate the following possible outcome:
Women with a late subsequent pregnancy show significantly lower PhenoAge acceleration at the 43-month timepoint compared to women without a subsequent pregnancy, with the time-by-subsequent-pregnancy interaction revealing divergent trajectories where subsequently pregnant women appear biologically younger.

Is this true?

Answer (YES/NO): NO